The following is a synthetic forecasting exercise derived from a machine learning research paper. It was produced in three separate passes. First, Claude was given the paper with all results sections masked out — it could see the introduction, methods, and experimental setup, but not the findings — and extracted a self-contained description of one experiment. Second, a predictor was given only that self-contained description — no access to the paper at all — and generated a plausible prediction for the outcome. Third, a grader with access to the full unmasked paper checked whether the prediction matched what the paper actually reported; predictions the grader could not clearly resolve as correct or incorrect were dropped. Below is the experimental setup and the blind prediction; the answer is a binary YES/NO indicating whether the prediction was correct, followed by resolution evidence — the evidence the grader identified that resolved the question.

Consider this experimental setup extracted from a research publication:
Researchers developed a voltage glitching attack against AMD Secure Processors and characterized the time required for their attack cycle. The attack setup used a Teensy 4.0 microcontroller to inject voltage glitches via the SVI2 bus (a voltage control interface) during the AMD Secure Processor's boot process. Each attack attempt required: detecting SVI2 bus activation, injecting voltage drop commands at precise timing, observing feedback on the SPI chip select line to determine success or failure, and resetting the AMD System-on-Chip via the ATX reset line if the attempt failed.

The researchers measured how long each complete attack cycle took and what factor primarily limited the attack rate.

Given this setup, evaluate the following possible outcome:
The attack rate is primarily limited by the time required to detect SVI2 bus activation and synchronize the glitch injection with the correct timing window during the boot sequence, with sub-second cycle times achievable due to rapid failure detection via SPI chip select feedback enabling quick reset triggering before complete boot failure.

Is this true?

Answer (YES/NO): NO